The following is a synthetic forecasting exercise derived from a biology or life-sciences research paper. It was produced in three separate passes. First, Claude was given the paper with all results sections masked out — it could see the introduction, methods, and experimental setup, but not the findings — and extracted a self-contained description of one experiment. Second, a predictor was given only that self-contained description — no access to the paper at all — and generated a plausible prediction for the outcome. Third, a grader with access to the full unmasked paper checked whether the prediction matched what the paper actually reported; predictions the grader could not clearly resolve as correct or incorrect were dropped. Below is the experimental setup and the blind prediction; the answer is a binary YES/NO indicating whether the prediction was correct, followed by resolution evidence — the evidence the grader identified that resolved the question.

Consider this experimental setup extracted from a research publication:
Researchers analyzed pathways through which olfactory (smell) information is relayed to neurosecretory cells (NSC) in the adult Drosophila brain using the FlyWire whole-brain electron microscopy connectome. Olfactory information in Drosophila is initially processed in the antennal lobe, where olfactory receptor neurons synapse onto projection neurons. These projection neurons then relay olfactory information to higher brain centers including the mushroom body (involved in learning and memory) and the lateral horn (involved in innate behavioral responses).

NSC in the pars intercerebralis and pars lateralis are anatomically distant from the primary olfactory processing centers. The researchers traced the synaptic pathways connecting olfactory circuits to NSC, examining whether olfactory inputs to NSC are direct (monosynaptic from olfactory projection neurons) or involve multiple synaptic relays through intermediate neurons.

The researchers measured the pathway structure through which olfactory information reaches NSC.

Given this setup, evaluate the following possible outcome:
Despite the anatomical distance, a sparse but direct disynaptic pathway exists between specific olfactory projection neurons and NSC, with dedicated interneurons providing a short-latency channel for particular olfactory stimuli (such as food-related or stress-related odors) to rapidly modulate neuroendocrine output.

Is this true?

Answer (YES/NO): YES